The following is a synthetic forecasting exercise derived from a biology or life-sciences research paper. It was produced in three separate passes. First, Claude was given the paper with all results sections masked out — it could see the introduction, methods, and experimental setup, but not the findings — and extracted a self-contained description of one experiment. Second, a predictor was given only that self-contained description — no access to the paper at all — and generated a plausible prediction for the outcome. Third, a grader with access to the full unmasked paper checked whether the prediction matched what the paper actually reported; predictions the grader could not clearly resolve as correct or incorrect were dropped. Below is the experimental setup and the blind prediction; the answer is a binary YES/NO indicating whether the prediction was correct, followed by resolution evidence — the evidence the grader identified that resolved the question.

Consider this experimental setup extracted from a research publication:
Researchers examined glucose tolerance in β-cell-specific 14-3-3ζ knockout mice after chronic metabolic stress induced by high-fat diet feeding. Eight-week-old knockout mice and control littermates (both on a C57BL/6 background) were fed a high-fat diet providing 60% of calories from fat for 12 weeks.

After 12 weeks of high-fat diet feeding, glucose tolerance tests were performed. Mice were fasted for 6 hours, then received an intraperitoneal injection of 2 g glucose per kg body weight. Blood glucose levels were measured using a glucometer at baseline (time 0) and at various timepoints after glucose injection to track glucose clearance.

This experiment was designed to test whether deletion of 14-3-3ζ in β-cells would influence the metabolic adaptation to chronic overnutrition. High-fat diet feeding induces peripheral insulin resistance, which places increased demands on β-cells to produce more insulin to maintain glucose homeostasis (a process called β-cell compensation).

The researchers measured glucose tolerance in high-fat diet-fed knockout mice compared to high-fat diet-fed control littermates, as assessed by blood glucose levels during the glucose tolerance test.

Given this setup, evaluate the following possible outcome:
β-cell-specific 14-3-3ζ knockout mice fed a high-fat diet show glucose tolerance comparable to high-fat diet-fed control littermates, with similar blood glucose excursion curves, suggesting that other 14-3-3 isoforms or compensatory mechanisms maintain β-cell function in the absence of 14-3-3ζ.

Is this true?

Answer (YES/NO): NO